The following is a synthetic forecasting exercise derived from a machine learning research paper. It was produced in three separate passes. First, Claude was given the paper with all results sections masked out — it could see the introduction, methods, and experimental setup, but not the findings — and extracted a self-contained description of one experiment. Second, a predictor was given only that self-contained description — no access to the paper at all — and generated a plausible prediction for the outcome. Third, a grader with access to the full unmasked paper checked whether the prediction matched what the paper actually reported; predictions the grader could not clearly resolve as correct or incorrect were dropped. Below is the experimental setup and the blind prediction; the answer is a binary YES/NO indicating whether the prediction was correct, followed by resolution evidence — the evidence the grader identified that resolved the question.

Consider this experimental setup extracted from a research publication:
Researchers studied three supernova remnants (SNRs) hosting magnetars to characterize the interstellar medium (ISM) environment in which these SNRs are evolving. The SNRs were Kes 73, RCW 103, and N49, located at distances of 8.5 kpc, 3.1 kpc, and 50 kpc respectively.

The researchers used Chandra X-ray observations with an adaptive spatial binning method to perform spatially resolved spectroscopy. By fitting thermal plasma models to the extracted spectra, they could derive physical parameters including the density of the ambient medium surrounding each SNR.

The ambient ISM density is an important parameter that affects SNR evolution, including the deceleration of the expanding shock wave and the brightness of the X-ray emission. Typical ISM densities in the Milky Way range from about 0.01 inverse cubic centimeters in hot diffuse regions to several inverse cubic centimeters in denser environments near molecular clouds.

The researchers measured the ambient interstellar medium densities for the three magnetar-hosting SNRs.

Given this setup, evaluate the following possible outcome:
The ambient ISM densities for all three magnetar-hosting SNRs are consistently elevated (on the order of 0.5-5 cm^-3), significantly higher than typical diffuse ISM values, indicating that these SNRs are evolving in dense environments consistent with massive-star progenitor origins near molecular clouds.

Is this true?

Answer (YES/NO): NO